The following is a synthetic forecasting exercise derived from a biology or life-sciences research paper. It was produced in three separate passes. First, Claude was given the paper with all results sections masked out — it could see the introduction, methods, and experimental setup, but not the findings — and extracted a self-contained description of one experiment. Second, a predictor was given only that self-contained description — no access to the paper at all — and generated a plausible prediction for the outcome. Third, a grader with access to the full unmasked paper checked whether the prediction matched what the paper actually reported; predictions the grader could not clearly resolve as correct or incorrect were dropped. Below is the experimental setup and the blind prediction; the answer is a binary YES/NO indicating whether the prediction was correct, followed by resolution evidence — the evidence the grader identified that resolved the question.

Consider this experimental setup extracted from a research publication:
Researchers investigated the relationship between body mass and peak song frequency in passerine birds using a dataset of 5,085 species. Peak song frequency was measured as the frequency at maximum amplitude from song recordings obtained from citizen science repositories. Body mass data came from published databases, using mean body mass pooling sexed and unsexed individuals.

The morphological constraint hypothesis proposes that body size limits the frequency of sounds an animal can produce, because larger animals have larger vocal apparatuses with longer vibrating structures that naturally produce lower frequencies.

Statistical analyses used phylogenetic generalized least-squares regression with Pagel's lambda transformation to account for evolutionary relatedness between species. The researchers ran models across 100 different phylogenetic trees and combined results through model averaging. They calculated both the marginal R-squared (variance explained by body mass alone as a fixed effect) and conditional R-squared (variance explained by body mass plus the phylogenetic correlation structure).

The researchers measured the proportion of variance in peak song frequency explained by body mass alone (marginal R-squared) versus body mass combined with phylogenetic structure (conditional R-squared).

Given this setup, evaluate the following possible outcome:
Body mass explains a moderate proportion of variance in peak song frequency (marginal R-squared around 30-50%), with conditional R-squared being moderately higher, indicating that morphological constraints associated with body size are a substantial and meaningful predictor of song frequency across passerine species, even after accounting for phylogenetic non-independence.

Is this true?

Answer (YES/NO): NO